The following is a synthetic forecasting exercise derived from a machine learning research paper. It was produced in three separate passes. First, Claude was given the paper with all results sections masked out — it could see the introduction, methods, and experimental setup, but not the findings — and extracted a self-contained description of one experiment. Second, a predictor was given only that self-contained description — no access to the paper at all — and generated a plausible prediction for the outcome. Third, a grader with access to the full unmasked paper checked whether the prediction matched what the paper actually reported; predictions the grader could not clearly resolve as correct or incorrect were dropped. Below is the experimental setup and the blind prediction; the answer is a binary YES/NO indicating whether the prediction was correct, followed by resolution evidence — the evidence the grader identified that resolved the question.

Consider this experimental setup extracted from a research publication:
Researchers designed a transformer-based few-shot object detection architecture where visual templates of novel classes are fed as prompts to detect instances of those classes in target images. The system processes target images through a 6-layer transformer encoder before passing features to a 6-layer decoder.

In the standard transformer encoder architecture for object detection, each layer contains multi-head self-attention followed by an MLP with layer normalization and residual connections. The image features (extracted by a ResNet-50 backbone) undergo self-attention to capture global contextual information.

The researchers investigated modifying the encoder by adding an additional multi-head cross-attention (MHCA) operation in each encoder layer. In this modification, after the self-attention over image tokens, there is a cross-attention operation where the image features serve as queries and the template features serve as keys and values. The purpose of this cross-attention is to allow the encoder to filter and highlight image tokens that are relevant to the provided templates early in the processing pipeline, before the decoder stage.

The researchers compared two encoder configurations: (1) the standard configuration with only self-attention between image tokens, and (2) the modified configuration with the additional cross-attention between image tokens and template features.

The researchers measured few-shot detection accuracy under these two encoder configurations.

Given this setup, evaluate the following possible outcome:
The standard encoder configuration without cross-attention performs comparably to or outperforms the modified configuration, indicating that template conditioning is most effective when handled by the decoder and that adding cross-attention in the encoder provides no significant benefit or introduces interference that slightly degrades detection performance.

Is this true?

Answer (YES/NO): NO